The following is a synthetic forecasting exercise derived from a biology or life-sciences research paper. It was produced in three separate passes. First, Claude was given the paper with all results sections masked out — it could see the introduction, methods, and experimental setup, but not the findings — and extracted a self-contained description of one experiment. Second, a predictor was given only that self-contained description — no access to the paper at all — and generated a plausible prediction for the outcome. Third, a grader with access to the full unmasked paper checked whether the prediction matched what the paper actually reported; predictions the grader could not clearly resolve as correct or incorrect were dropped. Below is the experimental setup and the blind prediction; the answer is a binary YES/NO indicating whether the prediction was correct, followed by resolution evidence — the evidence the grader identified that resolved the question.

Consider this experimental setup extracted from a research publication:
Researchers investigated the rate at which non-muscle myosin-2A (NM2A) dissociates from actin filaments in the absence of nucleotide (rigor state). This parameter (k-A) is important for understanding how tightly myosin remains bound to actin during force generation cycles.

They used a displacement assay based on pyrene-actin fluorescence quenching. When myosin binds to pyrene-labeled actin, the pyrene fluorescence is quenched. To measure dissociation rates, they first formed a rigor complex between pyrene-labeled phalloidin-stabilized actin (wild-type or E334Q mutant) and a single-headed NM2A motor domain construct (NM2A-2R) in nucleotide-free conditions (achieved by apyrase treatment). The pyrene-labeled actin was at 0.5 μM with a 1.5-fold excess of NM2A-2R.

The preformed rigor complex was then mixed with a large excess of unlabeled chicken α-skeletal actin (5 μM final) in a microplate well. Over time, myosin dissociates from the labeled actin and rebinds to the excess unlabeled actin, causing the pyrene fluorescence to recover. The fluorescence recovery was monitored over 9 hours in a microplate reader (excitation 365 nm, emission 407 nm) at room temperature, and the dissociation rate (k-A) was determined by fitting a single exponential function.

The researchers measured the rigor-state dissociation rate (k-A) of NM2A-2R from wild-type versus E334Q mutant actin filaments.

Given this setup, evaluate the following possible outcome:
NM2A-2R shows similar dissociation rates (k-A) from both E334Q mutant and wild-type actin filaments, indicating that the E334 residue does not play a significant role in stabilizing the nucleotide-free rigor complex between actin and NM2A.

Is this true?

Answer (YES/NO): NO